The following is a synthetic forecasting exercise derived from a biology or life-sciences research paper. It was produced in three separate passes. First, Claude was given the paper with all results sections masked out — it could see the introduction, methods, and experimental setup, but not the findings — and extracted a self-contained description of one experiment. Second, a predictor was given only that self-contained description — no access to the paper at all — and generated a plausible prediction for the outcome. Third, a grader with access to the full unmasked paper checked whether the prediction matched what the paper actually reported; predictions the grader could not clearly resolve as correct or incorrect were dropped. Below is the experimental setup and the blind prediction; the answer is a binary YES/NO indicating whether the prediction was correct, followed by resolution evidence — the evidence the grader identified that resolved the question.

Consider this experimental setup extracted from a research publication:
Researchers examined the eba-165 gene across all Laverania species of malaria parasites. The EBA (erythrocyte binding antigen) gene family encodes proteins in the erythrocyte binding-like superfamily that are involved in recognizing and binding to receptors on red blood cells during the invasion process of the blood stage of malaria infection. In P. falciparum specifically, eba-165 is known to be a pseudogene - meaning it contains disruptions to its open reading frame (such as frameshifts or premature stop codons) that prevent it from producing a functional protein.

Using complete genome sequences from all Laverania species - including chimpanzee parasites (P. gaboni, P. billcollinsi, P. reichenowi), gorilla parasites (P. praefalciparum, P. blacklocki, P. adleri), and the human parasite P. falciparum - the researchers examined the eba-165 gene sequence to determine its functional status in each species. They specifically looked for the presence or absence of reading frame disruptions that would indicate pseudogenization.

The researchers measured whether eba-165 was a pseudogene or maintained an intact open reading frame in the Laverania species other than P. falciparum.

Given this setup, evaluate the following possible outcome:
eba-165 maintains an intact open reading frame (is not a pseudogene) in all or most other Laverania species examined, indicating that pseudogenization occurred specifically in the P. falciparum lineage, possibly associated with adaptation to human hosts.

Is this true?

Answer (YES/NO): YES